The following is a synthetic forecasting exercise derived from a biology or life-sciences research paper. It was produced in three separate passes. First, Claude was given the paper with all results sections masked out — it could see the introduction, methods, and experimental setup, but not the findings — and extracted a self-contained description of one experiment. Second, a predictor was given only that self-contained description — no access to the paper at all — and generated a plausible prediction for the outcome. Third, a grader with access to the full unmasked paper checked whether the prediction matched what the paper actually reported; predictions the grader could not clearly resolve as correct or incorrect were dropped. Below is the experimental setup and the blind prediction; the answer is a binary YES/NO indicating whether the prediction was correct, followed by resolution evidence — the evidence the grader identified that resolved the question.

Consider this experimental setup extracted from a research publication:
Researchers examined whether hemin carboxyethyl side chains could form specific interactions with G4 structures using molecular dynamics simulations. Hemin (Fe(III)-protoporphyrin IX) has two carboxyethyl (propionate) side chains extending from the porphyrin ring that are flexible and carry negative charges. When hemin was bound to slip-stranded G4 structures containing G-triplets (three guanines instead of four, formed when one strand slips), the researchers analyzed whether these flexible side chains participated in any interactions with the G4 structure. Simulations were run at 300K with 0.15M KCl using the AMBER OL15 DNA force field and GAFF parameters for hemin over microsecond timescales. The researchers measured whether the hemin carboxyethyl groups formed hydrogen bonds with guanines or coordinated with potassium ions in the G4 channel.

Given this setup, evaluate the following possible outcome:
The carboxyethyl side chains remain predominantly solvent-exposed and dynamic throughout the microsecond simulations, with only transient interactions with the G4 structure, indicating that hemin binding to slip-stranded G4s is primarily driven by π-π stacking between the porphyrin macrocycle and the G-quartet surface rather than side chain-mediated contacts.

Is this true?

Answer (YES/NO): NO